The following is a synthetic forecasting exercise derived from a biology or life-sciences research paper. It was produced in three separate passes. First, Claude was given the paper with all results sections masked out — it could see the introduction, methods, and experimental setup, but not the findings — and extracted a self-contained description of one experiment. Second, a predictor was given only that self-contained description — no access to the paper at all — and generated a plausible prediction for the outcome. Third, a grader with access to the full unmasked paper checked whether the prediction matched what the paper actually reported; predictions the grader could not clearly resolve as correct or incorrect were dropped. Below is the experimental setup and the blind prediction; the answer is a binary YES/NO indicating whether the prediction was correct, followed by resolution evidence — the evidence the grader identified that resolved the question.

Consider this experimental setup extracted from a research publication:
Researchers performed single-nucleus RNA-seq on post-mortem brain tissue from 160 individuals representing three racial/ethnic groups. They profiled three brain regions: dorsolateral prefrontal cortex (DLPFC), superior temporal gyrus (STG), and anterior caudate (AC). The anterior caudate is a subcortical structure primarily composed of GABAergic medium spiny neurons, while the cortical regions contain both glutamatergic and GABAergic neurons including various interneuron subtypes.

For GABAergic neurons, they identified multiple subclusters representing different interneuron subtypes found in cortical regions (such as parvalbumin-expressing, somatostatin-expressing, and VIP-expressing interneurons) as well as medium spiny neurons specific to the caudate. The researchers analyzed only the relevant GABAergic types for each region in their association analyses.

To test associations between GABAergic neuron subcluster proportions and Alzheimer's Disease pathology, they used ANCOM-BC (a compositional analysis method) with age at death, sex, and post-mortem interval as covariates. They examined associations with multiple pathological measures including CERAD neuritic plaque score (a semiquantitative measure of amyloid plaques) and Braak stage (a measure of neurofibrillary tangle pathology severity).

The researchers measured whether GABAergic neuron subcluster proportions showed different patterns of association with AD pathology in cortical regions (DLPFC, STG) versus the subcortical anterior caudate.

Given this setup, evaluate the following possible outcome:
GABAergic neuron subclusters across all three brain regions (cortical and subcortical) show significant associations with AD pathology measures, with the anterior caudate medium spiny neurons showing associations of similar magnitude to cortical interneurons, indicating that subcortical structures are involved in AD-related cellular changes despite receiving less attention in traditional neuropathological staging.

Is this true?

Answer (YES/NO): NO